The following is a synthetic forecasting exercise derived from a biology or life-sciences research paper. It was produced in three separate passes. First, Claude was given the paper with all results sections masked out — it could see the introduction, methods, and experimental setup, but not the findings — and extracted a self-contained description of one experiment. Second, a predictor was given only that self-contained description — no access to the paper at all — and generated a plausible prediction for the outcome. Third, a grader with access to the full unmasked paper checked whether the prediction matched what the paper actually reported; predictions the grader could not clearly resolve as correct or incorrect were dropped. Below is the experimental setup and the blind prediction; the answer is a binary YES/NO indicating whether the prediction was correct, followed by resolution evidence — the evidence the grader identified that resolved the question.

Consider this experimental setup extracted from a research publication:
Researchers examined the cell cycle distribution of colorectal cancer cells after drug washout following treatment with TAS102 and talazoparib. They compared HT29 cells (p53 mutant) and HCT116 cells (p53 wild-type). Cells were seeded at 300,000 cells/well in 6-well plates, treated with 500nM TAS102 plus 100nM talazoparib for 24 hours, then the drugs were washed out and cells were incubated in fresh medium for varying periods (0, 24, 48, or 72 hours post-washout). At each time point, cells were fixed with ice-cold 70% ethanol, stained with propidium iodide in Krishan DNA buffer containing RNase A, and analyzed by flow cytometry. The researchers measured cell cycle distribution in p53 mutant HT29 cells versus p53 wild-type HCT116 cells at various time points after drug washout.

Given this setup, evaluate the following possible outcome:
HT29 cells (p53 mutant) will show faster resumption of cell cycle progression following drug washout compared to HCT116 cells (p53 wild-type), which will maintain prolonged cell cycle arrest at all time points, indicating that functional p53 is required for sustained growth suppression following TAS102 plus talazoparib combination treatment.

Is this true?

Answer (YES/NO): NO